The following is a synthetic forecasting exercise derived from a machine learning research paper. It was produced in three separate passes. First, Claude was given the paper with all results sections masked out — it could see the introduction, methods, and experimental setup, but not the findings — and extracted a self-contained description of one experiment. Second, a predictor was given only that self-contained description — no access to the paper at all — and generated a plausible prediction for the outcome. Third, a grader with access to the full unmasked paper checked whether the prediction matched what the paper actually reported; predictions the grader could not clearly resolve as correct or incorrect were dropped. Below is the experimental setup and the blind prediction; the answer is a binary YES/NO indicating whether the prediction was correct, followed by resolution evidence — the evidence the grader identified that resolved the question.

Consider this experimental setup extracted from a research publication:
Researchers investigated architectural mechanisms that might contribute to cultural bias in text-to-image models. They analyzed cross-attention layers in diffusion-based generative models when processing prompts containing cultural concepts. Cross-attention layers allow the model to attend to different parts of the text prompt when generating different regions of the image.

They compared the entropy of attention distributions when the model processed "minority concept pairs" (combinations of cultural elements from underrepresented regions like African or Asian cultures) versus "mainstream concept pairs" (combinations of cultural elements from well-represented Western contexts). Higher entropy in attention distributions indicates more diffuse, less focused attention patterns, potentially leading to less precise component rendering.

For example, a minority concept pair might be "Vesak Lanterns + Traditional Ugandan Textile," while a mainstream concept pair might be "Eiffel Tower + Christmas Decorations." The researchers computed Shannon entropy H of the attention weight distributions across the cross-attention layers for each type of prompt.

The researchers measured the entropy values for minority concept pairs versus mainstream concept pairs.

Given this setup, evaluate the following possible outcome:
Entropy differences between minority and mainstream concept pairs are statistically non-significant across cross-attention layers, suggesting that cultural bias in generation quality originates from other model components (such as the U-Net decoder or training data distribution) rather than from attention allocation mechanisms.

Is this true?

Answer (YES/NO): NO